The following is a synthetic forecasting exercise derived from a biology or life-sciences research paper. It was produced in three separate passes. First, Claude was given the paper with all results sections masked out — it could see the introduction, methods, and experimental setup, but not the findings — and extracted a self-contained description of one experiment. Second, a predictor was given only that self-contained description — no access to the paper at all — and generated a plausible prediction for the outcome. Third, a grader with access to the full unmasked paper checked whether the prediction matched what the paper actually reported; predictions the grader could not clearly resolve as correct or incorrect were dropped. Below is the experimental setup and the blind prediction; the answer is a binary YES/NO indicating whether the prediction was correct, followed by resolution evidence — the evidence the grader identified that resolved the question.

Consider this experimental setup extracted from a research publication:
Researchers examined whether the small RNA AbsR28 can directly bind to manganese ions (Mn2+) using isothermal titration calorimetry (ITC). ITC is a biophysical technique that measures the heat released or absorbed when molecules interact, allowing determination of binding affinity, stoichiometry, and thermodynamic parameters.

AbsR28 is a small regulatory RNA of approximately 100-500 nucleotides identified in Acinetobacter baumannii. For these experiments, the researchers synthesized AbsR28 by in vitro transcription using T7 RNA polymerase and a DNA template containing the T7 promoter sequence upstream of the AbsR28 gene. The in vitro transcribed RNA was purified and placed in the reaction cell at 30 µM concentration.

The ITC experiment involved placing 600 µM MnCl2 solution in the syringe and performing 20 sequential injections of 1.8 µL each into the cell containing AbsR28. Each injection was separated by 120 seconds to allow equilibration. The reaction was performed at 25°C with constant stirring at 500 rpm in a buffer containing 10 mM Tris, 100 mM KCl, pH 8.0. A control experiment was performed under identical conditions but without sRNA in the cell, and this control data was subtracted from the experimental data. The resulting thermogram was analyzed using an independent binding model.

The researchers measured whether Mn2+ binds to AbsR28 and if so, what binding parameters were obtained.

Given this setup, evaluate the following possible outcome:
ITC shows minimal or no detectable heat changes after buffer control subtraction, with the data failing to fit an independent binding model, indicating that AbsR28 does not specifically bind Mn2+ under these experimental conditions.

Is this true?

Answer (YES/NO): NO